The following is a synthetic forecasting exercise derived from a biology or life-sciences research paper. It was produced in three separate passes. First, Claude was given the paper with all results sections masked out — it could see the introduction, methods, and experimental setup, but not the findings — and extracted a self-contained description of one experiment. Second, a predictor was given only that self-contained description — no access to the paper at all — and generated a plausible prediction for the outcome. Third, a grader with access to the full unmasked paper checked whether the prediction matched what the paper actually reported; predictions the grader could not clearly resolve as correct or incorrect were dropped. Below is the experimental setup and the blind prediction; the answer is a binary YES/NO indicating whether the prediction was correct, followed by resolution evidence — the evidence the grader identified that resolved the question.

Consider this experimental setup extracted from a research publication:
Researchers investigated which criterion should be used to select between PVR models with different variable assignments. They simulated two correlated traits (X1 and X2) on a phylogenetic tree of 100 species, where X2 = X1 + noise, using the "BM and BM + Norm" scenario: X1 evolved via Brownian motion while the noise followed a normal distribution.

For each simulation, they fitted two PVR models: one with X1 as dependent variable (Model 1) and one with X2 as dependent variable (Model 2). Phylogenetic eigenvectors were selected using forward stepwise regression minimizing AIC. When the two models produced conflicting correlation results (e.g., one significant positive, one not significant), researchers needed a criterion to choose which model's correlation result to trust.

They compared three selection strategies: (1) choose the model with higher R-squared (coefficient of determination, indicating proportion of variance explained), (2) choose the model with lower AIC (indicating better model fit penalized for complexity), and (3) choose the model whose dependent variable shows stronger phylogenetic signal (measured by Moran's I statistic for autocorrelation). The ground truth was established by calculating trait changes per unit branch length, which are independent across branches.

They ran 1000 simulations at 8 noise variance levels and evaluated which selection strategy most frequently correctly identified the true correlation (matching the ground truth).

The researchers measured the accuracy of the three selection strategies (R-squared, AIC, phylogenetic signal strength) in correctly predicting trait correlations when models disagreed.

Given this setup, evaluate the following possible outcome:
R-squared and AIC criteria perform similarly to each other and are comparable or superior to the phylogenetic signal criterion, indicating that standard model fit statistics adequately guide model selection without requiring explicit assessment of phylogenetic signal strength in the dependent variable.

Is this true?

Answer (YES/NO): NO